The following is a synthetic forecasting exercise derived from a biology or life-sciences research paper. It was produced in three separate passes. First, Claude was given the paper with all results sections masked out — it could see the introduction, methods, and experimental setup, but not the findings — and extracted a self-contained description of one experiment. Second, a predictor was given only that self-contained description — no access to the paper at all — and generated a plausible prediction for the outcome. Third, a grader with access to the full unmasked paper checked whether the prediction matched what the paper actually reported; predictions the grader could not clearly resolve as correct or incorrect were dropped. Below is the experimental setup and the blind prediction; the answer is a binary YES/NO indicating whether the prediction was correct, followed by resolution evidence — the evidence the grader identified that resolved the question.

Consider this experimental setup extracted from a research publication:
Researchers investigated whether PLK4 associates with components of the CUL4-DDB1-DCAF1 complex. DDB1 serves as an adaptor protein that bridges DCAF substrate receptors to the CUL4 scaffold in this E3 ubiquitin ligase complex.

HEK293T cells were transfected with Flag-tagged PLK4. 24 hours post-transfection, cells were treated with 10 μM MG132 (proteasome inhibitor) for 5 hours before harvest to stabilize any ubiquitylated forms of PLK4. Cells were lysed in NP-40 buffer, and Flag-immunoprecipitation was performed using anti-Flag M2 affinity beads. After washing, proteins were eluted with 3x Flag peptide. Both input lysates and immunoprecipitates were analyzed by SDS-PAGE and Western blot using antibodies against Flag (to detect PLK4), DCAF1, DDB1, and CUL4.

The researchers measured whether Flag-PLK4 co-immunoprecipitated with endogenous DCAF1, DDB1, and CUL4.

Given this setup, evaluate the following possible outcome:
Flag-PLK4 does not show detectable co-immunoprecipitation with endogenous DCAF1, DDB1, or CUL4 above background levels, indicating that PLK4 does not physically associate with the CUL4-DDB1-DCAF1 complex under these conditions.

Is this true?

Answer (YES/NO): NO